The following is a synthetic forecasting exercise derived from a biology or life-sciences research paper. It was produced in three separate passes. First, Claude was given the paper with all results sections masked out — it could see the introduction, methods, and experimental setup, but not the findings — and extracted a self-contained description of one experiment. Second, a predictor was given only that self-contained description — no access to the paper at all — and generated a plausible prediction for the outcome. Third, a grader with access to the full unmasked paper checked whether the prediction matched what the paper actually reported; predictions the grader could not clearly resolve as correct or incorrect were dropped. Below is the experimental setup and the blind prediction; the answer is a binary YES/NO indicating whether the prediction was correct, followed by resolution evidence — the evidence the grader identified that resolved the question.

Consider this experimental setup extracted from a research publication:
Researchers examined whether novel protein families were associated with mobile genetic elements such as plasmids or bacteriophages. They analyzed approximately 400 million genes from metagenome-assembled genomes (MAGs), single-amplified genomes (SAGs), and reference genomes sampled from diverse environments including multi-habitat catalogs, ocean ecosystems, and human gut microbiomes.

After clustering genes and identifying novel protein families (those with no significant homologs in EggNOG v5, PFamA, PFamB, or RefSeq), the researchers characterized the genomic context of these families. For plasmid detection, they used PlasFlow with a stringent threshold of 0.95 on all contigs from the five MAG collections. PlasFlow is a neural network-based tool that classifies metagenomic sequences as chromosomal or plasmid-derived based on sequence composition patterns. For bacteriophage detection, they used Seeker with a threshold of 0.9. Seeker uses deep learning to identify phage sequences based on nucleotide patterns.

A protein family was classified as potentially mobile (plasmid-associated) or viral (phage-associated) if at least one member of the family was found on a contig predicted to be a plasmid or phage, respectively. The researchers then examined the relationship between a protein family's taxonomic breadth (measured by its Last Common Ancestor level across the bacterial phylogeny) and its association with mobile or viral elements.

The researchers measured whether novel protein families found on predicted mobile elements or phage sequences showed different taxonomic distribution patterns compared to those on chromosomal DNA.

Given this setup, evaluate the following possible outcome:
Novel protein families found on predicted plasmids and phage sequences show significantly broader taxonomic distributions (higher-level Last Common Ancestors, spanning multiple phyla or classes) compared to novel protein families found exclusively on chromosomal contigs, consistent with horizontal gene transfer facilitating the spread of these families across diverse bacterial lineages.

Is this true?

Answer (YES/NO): YES